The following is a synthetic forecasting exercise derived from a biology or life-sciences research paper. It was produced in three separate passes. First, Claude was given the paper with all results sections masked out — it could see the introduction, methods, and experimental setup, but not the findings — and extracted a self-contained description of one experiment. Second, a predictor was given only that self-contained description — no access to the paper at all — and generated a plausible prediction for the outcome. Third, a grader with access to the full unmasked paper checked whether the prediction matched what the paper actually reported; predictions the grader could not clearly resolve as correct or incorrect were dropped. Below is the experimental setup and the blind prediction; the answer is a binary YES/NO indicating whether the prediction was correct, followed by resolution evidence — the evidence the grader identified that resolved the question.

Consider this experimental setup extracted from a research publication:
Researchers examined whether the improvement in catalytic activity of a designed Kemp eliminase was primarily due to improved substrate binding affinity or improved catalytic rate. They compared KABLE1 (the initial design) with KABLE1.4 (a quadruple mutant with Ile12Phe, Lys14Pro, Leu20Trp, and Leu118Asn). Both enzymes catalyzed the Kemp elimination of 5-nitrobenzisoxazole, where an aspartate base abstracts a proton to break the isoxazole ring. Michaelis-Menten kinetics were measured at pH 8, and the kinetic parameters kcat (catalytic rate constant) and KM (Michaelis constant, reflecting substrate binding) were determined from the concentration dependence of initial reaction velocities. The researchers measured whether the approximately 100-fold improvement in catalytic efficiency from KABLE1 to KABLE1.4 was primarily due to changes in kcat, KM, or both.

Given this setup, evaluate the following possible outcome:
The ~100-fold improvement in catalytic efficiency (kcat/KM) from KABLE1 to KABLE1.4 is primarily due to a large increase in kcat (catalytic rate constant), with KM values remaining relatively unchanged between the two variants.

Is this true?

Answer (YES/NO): YES